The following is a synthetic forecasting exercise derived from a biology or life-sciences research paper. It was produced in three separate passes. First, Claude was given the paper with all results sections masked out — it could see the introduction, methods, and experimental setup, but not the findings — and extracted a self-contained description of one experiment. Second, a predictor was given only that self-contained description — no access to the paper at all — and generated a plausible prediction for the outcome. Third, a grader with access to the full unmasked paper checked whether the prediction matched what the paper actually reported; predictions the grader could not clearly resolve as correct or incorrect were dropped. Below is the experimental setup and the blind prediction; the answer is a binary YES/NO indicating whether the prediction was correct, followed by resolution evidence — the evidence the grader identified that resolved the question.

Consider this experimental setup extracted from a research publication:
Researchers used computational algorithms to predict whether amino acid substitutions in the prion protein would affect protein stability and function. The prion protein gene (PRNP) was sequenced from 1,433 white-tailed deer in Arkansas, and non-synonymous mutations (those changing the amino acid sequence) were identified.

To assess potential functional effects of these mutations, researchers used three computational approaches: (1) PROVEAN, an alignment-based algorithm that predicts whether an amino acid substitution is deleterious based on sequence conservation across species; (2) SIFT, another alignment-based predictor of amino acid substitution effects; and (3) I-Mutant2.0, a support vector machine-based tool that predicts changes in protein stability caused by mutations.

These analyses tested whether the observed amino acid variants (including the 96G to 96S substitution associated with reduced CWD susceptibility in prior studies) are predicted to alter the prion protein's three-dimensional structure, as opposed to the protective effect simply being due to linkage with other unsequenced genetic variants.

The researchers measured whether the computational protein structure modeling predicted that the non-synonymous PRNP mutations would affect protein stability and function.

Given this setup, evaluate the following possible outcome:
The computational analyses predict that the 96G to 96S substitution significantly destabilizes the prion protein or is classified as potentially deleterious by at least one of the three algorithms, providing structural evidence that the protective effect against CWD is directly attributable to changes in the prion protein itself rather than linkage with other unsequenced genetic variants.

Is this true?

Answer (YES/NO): NO